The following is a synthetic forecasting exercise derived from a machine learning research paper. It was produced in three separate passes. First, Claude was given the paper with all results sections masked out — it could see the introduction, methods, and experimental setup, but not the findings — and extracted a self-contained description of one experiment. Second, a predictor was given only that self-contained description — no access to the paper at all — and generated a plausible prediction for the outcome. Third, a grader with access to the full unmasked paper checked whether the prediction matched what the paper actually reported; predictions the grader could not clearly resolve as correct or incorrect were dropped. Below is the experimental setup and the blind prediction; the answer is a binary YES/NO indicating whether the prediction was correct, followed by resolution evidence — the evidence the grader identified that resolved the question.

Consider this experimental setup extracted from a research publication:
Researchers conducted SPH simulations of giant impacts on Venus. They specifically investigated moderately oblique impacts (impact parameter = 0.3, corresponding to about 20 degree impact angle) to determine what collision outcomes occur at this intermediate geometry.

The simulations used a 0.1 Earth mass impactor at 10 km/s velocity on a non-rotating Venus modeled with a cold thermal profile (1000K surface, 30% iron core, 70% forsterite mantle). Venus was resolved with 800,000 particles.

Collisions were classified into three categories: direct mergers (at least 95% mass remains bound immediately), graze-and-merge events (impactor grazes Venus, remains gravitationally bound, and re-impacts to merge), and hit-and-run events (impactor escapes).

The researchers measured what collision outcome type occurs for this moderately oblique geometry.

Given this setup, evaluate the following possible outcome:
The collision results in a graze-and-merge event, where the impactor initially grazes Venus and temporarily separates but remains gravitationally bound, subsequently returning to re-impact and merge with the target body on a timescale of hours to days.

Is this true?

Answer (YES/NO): NO